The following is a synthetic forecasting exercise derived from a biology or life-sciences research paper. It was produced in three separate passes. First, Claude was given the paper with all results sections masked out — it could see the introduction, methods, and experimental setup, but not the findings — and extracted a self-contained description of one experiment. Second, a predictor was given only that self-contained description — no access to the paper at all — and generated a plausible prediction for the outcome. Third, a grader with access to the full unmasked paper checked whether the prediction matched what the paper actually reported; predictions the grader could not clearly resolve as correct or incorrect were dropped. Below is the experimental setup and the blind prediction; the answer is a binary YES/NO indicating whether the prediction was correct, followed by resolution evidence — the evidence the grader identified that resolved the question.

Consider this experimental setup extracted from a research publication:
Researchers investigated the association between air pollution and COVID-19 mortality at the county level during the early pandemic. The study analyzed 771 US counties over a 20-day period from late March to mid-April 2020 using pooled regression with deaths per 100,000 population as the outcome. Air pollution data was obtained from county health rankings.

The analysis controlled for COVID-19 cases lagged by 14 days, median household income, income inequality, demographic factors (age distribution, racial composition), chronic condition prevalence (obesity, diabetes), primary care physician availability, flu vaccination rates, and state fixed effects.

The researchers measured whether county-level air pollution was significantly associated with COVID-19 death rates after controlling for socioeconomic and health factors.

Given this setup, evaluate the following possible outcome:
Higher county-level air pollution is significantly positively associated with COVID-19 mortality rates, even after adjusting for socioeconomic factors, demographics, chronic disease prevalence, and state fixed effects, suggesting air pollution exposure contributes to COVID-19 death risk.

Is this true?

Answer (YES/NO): YES